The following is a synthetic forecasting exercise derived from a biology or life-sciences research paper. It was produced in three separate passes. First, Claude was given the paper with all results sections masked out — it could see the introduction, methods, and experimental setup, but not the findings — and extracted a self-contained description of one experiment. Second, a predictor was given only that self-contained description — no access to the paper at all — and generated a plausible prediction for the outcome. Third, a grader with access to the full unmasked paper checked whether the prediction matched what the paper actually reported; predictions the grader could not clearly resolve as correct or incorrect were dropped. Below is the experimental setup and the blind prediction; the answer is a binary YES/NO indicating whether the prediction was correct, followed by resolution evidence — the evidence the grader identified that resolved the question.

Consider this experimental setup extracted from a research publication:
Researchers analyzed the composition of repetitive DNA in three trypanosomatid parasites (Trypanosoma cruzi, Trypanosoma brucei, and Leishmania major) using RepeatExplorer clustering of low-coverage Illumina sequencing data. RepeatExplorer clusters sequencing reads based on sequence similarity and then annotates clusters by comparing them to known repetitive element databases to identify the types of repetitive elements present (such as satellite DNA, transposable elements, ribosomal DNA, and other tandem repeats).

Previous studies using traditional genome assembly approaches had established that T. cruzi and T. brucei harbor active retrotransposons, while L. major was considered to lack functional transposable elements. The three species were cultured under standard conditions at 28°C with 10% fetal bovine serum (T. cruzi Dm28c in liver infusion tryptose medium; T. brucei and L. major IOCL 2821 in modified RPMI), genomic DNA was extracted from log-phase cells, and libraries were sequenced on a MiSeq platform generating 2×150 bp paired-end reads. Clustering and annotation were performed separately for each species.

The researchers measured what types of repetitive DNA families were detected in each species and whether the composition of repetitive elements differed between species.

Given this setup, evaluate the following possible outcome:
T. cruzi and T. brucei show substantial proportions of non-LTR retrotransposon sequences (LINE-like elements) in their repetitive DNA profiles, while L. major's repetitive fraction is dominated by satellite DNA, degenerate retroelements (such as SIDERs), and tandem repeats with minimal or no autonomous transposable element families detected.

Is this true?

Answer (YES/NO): NO